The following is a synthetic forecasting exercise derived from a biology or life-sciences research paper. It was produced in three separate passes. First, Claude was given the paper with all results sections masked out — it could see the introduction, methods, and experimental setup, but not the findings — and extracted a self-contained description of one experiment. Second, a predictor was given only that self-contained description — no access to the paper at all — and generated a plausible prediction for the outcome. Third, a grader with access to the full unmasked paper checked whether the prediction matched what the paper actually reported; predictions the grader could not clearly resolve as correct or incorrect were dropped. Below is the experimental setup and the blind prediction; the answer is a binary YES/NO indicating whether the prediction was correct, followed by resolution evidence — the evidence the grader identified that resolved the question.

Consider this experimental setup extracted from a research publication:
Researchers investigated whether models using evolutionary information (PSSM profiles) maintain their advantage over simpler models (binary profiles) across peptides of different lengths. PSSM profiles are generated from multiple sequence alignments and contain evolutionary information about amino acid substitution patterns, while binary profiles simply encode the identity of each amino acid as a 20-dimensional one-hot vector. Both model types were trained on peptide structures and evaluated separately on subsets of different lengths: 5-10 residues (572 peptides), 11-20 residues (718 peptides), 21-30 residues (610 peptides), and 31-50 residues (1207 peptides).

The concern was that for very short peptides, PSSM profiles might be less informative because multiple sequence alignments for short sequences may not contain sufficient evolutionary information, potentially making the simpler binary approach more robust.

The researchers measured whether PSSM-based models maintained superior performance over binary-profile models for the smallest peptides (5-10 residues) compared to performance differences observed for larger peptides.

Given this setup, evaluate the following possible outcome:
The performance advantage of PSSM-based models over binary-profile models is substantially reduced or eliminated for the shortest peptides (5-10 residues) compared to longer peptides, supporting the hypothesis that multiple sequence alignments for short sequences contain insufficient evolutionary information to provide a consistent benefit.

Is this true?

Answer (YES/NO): YES